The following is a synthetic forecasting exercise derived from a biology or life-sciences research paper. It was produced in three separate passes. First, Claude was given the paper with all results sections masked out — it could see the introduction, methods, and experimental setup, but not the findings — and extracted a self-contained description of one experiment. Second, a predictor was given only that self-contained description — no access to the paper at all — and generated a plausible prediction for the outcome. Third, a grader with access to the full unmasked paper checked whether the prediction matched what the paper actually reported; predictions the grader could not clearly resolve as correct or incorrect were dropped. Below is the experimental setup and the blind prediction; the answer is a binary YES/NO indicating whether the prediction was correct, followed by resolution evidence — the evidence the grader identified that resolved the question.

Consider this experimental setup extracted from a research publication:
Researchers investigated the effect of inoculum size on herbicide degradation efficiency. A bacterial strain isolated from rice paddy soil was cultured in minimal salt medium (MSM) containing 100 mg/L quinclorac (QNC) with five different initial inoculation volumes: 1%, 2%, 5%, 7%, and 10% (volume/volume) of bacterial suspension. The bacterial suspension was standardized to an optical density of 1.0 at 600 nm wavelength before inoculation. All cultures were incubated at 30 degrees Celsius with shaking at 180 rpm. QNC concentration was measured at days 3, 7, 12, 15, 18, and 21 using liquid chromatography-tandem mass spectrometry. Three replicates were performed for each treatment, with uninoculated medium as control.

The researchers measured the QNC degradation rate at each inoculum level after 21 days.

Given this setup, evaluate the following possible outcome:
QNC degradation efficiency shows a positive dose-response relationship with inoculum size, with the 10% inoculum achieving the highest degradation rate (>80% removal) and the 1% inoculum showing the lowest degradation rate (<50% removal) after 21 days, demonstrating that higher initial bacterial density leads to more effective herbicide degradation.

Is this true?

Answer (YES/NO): NO